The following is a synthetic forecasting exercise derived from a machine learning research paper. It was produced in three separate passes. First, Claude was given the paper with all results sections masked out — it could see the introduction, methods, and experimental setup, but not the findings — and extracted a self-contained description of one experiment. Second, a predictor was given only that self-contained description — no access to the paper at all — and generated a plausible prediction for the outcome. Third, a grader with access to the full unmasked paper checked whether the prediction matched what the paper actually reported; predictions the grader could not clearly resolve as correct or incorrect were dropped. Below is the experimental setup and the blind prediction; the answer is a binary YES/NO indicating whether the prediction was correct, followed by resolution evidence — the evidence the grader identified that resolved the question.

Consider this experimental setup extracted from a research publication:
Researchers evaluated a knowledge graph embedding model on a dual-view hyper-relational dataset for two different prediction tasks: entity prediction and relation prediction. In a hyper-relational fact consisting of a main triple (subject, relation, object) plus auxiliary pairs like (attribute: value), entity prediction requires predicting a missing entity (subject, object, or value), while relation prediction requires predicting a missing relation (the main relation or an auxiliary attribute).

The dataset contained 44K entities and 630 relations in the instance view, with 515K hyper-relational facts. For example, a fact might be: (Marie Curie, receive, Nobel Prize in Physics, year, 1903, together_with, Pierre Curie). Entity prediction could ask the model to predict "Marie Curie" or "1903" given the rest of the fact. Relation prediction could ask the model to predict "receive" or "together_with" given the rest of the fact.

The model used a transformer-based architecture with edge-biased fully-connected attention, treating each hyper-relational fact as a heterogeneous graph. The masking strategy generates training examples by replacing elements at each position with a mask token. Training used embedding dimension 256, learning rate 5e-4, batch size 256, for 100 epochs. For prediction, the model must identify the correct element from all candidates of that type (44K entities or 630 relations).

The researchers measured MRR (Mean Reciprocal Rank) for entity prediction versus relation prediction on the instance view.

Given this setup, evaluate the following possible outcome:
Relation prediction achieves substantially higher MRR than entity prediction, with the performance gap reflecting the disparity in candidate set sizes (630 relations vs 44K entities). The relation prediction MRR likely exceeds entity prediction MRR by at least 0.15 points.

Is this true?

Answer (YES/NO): YES